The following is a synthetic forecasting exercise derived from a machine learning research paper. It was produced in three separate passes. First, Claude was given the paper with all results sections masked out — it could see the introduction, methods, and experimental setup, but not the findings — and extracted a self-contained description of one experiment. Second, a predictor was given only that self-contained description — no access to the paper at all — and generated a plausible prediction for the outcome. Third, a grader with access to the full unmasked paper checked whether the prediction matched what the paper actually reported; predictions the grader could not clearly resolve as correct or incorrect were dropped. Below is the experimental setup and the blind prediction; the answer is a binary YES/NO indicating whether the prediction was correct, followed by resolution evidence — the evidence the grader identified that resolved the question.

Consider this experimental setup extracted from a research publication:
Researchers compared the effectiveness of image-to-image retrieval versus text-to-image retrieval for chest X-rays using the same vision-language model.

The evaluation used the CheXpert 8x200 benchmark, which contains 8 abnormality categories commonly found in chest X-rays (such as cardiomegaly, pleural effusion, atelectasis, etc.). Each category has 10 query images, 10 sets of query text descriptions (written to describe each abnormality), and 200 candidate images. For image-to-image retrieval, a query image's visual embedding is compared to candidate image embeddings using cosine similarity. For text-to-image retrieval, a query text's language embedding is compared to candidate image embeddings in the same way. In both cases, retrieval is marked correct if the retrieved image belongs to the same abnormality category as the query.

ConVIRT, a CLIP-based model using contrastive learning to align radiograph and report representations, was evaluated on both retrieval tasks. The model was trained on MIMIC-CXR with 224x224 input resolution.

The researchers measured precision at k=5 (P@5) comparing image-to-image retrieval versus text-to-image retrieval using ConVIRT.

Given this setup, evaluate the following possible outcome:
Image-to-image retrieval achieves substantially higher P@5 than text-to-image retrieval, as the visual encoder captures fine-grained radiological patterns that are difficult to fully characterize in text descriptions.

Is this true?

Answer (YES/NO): NO